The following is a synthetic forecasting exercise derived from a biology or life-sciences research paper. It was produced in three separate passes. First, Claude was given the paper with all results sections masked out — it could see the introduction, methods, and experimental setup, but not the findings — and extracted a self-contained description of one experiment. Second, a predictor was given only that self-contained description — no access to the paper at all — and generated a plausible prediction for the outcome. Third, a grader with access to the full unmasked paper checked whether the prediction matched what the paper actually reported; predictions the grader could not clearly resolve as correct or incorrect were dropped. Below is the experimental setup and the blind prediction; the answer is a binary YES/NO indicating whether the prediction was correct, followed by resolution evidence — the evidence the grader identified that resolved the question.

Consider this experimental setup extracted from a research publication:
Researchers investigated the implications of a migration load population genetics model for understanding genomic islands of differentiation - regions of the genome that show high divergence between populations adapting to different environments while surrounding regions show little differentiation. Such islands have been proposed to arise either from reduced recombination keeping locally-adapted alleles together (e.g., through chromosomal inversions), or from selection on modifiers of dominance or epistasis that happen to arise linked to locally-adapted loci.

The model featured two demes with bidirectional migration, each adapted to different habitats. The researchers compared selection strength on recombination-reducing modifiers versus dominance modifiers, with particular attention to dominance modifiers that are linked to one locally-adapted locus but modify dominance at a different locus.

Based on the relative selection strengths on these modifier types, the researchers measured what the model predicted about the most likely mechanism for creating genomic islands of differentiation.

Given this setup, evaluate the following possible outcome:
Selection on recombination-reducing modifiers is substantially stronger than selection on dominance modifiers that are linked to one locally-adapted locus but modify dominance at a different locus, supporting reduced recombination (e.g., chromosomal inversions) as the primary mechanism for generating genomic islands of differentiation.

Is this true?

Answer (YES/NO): NO